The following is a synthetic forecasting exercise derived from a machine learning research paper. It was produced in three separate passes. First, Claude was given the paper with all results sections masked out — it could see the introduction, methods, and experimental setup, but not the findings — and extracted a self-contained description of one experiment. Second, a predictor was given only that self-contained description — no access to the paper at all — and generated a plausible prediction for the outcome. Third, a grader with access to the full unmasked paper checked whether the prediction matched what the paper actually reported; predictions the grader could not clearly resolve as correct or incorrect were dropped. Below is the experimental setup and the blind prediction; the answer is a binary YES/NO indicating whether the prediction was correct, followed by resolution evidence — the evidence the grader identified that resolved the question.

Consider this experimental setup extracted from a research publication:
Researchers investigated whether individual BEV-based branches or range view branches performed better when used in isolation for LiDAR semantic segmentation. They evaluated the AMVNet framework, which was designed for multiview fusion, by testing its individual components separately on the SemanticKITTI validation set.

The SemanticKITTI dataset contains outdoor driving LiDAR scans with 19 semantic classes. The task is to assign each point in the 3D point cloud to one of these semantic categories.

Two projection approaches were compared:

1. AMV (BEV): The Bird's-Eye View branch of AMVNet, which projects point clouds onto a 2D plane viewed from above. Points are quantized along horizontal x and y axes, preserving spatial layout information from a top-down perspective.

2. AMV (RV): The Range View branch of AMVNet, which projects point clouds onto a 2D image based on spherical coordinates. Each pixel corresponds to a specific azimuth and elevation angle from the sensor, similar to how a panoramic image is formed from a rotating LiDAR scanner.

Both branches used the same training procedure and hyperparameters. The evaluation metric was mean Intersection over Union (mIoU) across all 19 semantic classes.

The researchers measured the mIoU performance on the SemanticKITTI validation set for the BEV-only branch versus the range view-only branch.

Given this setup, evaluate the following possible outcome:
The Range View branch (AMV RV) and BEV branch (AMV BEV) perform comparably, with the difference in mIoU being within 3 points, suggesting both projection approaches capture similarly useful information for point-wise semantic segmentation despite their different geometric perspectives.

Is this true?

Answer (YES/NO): YES